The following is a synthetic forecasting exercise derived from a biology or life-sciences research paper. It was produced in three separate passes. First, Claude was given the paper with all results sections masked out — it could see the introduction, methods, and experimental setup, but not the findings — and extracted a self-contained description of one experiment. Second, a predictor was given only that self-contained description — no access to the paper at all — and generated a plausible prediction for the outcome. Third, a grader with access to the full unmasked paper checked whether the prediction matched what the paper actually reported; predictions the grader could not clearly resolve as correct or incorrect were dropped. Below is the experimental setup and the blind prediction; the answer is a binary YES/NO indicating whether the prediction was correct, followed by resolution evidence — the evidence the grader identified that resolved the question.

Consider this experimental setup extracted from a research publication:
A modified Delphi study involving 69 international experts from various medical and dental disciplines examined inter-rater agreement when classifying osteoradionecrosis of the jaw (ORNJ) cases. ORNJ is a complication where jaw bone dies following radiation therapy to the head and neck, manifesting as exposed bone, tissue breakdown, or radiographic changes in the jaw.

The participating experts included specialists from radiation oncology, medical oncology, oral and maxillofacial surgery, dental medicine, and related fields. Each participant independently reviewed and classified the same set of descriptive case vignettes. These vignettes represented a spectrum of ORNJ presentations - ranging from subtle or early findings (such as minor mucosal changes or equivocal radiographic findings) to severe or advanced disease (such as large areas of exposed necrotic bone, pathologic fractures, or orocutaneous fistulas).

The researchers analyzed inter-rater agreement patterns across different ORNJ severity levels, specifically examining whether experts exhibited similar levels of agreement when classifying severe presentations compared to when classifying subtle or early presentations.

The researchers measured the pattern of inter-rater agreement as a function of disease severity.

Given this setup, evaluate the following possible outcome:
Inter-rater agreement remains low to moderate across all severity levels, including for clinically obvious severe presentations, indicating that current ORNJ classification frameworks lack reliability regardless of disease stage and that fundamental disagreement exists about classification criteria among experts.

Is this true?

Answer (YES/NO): NO